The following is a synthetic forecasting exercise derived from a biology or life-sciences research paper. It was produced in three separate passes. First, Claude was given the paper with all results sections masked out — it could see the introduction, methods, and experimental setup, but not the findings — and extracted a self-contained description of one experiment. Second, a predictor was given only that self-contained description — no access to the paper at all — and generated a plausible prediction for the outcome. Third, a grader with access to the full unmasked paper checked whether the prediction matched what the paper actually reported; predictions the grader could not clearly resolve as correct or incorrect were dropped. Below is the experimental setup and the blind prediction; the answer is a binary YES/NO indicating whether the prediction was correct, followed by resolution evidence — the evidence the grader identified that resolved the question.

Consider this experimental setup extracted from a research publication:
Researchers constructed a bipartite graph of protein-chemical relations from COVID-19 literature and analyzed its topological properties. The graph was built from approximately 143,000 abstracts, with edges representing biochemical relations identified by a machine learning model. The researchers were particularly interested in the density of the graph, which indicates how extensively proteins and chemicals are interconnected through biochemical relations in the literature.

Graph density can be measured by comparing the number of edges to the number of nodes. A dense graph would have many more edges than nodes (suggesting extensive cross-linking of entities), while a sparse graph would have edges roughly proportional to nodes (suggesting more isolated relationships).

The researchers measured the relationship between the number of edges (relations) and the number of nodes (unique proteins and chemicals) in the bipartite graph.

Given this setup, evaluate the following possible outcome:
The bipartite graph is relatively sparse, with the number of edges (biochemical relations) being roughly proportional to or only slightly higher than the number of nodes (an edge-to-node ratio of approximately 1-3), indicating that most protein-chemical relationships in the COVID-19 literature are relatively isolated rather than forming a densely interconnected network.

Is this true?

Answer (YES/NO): YES